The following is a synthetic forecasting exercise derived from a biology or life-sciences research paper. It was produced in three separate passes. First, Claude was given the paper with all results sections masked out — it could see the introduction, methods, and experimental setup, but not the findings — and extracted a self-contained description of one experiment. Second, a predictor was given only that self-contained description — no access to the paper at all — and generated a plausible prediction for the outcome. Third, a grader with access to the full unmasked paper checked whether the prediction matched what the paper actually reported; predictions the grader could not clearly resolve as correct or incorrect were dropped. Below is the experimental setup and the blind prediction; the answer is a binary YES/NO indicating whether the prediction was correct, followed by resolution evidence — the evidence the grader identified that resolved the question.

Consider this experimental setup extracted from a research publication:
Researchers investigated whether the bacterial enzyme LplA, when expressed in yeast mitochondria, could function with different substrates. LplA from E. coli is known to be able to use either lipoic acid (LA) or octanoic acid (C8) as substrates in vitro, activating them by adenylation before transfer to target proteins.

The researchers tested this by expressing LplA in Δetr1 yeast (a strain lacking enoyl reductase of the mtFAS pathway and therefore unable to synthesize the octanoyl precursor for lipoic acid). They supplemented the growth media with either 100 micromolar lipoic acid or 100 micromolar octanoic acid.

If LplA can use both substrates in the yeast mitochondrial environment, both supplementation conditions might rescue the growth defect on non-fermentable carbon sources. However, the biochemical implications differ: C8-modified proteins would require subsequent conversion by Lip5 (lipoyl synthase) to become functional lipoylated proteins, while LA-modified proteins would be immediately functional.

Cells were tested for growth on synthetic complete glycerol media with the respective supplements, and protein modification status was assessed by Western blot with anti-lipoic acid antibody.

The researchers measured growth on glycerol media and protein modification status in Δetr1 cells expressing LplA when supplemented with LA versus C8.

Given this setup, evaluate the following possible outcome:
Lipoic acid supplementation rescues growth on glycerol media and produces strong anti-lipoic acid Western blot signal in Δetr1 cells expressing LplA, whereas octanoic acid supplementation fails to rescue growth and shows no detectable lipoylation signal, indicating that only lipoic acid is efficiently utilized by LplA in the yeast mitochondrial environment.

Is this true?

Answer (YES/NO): NO